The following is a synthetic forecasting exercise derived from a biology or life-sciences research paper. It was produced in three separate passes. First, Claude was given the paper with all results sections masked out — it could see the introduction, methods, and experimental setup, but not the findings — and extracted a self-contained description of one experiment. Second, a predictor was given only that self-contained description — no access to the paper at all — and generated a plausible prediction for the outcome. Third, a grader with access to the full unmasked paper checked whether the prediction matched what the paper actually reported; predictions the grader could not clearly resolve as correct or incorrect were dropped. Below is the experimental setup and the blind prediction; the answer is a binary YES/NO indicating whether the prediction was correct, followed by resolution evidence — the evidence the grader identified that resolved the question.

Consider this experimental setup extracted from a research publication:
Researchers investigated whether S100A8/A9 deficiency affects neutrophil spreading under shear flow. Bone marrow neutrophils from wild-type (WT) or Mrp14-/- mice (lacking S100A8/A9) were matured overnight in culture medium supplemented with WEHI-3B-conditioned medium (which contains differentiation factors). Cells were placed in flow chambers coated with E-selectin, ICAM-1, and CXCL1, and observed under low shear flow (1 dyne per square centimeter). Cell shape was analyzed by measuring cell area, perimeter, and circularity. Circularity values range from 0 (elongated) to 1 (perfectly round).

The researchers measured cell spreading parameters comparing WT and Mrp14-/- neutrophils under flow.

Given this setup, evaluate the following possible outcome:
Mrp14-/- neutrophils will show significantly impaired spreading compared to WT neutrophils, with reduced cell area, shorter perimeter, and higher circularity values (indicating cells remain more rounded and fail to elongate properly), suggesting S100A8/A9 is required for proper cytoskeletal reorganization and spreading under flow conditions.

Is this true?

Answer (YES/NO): YES